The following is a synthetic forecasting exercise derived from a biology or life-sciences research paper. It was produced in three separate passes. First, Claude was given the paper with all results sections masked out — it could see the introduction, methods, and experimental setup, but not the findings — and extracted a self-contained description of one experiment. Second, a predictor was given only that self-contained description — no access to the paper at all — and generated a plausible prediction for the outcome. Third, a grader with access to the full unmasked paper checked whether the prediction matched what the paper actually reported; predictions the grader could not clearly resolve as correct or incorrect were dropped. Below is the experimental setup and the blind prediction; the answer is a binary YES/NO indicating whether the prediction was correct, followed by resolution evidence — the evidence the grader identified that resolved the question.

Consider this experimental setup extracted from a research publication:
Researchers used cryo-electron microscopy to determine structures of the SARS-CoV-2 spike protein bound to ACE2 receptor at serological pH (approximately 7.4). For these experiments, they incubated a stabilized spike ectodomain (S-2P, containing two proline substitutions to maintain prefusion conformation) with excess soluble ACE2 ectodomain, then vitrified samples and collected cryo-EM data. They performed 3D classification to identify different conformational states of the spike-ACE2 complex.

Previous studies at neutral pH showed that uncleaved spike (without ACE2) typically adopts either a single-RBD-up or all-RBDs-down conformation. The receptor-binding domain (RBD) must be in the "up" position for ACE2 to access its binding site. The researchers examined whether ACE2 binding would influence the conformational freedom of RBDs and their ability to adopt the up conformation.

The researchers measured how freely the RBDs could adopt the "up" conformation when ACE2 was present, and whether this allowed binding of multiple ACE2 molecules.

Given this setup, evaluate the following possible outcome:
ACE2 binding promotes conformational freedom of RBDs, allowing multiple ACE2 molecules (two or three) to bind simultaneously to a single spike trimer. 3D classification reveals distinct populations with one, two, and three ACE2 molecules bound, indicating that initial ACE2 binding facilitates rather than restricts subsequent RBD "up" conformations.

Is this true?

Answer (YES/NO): YES